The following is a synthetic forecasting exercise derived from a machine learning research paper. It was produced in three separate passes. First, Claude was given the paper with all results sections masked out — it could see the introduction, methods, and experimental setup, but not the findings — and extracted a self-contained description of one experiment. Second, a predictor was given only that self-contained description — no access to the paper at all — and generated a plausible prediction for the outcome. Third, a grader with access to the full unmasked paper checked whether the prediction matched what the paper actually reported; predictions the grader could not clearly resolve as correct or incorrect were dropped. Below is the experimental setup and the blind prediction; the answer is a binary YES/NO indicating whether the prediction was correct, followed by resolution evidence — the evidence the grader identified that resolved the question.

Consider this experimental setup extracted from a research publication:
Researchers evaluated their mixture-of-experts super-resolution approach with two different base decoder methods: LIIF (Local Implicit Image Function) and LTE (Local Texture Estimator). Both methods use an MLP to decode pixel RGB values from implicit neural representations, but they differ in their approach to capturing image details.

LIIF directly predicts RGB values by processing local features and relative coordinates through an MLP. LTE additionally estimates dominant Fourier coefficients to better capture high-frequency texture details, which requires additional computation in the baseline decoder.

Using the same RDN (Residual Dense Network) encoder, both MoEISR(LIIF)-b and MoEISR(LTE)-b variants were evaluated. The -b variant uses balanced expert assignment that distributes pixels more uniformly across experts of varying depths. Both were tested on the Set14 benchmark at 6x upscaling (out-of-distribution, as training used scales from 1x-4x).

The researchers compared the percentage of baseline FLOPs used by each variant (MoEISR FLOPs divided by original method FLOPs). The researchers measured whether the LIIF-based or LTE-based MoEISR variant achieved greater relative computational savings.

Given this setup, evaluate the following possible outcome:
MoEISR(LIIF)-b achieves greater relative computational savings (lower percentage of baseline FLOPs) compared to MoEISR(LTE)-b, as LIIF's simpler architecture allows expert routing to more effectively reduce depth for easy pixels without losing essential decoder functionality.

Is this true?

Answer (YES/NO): YES